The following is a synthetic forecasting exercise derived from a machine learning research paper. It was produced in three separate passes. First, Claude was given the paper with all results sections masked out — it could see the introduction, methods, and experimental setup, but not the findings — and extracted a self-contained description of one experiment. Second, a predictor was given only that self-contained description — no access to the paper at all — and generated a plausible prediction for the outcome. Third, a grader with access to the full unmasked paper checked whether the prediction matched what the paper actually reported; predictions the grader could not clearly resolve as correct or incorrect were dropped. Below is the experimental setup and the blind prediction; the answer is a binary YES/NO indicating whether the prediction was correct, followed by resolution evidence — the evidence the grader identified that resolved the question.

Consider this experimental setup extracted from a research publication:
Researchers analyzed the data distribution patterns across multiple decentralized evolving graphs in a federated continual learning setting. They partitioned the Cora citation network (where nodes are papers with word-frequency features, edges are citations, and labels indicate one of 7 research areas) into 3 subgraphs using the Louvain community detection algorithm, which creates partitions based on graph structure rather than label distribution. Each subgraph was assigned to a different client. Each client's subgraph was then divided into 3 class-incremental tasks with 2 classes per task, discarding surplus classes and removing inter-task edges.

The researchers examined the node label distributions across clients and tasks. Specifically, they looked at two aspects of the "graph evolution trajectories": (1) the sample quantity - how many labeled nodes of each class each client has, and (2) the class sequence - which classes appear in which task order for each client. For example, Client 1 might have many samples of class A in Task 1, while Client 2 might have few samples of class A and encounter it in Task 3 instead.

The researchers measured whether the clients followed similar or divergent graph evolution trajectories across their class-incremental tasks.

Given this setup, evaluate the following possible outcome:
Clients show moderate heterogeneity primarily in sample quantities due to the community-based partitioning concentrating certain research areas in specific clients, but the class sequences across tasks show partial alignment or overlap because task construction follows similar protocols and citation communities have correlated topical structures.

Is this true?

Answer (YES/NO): NO